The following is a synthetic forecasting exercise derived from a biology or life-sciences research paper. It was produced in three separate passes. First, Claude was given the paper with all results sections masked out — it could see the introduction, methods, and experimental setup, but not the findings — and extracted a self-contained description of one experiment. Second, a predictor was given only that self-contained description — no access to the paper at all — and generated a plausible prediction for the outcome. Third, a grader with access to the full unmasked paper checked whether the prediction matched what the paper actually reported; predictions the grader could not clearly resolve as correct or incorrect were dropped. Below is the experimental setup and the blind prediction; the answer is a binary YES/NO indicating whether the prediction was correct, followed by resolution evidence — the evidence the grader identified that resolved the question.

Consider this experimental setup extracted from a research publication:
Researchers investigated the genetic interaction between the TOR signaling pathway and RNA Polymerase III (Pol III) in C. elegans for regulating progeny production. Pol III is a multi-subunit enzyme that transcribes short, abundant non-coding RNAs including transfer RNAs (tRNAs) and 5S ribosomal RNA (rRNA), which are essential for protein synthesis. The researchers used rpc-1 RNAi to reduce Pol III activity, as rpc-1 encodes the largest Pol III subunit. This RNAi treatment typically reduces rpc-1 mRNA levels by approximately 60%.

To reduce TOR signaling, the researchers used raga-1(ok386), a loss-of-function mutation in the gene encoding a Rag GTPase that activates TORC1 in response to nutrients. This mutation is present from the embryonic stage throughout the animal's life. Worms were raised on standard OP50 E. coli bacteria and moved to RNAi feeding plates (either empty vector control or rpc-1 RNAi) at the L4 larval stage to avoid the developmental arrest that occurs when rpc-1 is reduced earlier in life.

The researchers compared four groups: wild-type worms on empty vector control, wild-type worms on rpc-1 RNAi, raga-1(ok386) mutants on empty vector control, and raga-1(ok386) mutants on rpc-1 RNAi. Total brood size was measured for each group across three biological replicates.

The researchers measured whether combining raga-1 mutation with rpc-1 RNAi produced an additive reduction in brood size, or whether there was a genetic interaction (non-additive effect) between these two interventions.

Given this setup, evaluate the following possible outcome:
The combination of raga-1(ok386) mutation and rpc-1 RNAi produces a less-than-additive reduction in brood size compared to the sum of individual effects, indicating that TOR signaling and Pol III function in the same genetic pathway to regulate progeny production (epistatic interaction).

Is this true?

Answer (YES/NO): NO